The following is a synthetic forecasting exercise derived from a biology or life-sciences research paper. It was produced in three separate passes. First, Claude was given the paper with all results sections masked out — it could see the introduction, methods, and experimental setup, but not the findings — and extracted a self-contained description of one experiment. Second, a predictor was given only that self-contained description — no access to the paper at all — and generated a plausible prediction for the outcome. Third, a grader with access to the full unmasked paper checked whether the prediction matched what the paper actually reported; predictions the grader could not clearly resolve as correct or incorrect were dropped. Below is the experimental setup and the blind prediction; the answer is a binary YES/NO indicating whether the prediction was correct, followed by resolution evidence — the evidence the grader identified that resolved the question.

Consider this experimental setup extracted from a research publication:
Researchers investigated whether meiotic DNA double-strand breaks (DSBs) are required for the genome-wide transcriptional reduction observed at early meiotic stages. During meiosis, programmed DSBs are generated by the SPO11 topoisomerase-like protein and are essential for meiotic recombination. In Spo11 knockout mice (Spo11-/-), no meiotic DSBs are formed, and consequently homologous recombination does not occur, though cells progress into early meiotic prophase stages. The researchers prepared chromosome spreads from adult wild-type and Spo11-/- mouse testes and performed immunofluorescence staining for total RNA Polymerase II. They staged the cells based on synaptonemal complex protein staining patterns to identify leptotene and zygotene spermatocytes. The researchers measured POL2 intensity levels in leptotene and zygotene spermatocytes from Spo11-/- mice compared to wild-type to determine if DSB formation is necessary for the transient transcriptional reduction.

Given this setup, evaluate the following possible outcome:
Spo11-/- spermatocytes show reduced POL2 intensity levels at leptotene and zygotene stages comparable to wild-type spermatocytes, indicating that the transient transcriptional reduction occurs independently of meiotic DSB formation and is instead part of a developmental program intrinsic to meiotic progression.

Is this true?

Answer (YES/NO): YES